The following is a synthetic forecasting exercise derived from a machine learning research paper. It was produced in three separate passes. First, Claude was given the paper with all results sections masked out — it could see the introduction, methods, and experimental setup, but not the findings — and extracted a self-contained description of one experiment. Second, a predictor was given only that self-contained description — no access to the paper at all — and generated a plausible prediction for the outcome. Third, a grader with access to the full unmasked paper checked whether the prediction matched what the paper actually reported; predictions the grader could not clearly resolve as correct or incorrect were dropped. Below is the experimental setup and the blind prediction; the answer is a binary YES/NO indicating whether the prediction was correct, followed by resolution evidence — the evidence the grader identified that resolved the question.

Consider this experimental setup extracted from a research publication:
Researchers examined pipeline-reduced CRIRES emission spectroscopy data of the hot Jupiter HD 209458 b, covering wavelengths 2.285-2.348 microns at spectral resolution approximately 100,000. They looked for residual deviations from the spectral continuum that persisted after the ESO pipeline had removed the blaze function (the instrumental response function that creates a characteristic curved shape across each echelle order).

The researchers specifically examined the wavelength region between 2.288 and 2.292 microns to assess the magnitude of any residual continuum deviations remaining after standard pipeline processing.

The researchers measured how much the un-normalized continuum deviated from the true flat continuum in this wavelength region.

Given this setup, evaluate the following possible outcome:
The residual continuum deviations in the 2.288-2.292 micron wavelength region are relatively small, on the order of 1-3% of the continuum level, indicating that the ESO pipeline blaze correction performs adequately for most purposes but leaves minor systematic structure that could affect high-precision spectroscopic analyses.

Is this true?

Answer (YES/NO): NO